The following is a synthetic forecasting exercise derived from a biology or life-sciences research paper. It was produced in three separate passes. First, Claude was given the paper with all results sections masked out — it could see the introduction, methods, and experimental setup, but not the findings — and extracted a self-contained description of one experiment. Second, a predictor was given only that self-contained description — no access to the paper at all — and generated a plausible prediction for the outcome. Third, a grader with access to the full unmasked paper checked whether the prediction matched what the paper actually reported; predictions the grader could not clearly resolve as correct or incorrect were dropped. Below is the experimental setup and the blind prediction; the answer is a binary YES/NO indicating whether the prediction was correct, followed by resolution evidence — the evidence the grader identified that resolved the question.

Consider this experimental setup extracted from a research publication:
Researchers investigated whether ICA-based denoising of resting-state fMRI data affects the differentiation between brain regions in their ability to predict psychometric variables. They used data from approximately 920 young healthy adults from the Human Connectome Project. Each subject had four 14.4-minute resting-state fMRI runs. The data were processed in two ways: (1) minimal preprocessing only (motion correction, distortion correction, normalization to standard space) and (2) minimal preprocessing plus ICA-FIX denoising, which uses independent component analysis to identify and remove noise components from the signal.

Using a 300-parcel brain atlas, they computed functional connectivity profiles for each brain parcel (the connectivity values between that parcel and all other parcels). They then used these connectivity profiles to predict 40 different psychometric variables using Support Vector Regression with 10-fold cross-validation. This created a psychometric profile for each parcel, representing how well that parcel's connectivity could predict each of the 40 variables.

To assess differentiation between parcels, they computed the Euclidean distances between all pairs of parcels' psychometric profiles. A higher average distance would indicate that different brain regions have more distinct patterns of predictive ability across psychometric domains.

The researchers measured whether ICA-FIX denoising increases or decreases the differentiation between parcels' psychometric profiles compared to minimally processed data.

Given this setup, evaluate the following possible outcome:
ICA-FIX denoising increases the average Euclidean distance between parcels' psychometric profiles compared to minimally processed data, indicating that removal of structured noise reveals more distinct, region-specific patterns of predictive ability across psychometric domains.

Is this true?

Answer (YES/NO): YES